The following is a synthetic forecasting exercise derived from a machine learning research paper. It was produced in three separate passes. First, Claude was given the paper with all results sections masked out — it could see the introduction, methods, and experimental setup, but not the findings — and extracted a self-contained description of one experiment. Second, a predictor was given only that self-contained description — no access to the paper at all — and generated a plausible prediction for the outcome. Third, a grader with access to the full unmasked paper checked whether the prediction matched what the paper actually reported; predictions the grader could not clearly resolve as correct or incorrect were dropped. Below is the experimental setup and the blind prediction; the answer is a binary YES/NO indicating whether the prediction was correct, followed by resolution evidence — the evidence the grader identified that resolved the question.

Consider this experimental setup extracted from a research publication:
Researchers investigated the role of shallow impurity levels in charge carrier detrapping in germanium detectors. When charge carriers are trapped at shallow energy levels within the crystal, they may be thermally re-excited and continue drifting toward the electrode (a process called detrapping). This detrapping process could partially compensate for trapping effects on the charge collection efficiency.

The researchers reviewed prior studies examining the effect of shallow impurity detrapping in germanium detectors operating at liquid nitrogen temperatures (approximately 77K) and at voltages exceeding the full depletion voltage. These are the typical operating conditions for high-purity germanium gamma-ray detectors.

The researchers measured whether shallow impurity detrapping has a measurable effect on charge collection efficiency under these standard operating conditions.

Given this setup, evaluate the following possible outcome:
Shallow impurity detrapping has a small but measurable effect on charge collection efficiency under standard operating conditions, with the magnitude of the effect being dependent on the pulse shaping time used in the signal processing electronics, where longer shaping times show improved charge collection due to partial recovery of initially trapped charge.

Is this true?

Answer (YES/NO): NO